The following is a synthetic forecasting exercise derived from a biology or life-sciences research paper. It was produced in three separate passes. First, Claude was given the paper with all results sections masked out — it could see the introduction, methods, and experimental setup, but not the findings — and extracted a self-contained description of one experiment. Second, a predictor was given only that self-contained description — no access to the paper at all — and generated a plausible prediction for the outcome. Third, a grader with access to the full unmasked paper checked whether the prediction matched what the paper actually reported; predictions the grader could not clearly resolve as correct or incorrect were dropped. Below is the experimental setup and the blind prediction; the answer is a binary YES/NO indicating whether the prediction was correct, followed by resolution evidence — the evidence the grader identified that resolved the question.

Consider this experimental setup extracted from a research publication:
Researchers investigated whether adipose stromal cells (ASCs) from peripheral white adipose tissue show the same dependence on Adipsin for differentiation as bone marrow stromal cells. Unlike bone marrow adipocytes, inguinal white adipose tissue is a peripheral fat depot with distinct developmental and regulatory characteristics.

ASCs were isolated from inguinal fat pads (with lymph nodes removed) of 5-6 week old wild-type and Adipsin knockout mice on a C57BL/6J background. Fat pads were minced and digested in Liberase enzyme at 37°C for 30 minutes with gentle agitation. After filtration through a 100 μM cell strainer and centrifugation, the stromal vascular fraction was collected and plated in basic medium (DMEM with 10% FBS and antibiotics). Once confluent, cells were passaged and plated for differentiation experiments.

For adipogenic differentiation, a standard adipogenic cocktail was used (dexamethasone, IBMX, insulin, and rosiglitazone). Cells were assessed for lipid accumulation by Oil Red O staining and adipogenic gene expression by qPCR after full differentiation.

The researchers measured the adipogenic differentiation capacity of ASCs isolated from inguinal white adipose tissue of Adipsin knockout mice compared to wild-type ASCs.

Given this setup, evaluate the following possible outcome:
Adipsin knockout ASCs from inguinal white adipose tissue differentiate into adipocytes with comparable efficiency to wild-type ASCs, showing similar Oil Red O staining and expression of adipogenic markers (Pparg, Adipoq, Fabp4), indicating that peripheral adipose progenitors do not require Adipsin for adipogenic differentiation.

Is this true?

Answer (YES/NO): YES